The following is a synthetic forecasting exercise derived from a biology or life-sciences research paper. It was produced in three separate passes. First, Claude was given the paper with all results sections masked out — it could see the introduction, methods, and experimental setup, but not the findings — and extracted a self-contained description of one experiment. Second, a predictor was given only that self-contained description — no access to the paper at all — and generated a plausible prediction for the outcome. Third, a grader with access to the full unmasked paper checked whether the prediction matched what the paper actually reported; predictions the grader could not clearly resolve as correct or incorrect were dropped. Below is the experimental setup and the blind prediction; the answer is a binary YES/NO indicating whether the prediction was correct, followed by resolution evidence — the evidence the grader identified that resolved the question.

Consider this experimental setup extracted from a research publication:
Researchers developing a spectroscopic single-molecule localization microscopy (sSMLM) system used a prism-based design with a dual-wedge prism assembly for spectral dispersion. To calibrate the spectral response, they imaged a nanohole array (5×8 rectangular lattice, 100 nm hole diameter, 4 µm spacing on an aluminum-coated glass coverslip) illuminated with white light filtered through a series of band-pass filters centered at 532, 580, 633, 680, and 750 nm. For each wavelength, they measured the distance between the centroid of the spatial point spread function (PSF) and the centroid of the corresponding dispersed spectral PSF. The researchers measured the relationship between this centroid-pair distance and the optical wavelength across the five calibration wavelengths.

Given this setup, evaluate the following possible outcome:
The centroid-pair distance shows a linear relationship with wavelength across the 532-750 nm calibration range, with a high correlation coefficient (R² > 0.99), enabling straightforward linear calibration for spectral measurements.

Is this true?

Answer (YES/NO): NO